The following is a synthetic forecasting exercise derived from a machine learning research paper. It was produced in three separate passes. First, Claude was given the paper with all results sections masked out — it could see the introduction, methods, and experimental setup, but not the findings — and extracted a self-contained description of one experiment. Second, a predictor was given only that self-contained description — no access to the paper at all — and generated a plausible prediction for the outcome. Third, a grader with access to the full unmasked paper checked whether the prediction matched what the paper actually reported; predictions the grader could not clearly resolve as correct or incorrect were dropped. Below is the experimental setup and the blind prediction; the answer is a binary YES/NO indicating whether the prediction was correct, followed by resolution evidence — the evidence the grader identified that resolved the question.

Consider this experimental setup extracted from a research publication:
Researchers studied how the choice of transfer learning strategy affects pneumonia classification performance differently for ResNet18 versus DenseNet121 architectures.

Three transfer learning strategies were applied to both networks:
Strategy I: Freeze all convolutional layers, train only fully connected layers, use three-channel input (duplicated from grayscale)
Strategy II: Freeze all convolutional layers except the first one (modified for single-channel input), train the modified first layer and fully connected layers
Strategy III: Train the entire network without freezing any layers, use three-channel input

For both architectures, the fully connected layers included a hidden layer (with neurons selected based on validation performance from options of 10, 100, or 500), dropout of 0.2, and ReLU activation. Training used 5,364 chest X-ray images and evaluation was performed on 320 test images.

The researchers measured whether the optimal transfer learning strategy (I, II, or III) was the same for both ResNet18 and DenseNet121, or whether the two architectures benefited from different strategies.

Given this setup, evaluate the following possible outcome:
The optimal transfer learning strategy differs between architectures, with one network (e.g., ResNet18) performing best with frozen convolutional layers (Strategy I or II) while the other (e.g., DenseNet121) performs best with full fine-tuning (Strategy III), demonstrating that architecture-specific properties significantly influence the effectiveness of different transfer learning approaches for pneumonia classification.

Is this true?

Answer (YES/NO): NO